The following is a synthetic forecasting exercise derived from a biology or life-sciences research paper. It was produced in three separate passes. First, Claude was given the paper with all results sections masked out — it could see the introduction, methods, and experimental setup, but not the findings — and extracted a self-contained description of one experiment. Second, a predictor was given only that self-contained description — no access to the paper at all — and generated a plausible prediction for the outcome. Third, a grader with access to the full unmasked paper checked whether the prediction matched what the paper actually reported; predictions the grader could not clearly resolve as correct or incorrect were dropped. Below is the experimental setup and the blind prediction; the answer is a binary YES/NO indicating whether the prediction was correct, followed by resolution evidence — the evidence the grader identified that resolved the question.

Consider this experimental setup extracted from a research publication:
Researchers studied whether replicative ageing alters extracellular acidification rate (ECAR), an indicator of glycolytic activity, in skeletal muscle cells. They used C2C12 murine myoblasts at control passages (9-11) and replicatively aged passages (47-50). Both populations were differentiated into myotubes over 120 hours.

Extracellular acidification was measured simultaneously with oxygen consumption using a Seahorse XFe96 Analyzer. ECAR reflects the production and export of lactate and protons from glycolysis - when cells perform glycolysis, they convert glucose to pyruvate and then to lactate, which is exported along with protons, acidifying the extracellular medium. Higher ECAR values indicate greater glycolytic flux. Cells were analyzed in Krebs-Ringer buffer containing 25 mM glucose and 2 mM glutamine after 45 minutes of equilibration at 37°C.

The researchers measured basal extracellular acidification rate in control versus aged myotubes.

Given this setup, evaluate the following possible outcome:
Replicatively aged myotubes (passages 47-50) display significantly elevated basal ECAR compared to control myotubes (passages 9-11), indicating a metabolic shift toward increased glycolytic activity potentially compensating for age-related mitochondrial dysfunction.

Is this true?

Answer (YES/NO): YES